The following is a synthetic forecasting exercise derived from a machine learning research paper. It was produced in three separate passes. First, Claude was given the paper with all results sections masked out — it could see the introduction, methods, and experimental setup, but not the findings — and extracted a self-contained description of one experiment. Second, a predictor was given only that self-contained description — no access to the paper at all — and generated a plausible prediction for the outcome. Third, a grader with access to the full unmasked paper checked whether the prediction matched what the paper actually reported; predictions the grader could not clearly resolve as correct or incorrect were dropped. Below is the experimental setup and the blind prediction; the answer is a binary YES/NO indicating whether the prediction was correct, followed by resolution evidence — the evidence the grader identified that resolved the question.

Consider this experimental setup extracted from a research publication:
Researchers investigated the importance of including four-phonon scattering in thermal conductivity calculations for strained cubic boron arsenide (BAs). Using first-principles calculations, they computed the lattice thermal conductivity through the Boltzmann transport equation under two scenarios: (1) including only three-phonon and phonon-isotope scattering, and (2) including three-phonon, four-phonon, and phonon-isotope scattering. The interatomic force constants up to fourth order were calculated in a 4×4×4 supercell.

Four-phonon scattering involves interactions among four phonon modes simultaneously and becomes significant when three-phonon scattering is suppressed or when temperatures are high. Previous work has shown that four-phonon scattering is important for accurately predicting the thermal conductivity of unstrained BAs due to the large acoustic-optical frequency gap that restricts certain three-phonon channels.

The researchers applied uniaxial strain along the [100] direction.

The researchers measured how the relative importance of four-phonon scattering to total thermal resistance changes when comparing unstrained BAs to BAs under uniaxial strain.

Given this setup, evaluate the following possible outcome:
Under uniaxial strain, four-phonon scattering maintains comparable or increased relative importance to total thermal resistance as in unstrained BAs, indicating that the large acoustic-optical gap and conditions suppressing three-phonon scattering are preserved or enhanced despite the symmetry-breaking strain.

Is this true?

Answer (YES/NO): YES